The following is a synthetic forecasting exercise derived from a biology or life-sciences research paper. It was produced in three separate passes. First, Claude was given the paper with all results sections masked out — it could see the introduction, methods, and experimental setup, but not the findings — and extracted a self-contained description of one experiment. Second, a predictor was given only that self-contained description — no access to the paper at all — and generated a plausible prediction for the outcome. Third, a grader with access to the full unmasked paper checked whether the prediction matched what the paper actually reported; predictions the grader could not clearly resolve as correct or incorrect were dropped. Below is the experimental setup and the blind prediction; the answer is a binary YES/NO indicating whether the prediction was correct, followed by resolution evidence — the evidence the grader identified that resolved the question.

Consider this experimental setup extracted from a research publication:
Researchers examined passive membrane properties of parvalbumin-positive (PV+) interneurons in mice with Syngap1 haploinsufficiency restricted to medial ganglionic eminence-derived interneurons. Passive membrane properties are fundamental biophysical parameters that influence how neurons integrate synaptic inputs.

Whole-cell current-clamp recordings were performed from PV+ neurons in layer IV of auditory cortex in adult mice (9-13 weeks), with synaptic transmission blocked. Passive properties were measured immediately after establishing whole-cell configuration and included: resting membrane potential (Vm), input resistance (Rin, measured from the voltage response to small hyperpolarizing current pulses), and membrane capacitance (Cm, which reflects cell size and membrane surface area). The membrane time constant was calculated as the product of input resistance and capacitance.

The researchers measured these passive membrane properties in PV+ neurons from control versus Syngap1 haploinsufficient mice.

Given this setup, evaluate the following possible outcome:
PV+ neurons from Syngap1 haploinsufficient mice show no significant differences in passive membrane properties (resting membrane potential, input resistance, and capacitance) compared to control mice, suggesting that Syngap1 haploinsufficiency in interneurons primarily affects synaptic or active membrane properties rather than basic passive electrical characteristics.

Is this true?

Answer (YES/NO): YES